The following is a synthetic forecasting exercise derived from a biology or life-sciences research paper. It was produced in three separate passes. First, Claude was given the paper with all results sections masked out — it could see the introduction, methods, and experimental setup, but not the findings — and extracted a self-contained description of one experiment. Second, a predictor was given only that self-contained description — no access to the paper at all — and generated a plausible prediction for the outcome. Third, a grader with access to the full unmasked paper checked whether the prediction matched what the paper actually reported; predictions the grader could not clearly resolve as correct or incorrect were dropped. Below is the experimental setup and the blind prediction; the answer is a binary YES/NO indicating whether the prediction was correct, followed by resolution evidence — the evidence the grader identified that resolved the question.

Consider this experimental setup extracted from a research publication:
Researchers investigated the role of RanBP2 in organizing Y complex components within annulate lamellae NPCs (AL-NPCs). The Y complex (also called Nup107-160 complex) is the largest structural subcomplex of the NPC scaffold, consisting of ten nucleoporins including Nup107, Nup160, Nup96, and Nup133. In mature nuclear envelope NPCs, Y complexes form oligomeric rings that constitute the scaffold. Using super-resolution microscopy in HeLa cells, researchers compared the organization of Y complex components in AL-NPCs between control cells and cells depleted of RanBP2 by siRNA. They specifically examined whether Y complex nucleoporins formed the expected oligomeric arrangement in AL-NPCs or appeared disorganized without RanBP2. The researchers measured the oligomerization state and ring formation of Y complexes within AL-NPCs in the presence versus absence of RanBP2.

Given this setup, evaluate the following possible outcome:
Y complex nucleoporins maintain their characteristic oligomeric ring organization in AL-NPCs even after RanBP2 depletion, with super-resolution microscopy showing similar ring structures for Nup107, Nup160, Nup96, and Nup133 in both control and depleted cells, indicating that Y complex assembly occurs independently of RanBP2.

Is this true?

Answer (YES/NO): NO